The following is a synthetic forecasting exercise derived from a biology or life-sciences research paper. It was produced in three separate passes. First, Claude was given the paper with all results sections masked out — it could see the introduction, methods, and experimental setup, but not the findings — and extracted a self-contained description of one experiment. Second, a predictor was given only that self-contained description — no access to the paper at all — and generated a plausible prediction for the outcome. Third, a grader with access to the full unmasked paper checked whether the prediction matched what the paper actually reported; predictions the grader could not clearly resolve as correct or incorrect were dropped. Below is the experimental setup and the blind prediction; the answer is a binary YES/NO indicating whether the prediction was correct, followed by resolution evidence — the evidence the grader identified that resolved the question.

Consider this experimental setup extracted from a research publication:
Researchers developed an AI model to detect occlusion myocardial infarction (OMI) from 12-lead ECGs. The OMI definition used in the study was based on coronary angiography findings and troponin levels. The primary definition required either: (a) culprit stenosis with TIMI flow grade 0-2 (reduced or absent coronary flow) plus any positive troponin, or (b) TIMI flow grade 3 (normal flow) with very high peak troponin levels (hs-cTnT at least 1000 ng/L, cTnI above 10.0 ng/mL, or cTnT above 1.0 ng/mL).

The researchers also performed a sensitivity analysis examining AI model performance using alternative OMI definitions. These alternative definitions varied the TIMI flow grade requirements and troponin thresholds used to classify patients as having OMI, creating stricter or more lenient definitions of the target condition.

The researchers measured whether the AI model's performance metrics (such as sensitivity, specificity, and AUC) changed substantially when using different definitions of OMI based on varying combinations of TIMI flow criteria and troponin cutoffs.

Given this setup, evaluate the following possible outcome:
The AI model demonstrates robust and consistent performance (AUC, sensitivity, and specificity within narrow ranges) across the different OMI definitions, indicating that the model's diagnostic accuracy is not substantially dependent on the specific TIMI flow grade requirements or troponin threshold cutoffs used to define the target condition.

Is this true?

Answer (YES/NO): YES